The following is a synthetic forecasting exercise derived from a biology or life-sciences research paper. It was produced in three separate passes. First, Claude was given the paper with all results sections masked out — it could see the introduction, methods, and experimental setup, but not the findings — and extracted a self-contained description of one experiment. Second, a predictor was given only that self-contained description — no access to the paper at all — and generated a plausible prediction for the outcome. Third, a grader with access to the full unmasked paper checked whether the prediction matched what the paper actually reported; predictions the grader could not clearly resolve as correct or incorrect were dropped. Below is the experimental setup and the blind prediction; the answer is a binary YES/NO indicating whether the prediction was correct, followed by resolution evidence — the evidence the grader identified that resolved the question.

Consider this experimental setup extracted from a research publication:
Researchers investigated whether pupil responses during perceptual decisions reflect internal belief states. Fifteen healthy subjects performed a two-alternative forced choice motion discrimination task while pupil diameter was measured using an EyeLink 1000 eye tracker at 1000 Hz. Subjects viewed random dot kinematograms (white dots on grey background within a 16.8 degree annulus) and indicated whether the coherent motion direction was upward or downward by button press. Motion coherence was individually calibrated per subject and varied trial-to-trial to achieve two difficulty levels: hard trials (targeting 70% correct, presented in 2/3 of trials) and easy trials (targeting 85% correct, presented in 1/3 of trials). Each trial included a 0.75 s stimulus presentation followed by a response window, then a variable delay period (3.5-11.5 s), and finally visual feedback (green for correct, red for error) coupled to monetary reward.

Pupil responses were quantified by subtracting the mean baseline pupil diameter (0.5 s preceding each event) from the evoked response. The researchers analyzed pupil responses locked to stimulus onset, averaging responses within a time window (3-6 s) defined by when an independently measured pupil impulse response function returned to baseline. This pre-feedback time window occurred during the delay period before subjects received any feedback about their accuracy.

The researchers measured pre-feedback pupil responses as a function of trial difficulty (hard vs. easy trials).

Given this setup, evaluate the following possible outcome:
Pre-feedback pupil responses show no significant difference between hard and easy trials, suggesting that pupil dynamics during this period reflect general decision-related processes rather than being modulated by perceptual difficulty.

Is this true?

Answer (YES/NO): NO